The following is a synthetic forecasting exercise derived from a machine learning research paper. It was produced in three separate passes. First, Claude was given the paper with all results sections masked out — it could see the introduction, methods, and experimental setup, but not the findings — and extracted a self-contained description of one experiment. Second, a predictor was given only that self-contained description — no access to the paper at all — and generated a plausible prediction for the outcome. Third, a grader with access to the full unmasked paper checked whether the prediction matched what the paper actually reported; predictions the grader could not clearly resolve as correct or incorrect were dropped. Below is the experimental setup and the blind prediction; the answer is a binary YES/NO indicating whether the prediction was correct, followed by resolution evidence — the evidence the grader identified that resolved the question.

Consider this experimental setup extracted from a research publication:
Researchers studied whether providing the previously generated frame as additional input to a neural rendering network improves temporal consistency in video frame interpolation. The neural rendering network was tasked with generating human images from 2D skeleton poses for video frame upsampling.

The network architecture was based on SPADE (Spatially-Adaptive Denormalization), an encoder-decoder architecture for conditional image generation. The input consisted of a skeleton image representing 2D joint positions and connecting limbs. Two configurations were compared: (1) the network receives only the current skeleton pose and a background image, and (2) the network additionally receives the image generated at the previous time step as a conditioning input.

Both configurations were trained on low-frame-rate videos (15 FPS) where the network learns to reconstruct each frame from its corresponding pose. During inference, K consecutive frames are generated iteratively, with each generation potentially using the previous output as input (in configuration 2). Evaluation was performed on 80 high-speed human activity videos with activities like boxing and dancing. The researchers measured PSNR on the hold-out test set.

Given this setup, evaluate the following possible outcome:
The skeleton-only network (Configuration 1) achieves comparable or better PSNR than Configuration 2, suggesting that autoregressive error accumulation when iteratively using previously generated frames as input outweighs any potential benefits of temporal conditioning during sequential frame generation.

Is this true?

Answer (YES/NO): NO